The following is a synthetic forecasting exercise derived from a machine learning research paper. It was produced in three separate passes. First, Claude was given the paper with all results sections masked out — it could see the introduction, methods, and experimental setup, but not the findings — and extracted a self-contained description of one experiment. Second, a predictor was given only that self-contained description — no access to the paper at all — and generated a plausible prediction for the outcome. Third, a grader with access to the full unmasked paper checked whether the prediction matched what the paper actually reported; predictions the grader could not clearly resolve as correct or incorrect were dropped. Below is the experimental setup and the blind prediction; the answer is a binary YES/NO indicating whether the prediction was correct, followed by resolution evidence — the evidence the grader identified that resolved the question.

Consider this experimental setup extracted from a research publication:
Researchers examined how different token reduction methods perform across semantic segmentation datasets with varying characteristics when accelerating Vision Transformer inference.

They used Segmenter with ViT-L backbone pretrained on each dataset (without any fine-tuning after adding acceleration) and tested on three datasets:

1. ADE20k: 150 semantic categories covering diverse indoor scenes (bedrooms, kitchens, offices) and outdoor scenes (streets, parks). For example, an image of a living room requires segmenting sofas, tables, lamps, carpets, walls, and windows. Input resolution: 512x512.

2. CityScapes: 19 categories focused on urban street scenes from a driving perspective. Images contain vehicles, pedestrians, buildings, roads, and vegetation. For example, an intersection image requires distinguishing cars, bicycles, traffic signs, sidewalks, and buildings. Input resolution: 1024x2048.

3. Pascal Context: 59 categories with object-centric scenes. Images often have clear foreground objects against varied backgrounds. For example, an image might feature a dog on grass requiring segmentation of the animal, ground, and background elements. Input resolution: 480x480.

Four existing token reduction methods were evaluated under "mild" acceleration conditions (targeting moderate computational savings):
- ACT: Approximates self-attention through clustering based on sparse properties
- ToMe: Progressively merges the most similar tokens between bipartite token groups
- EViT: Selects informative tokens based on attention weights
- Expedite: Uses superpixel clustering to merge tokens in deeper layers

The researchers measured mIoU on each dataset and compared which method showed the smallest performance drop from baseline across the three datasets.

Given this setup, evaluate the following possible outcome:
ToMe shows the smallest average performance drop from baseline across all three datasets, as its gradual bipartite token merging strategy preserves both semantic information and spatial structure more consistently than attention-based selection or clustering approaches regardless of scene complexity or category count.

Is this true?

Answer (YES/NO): NO